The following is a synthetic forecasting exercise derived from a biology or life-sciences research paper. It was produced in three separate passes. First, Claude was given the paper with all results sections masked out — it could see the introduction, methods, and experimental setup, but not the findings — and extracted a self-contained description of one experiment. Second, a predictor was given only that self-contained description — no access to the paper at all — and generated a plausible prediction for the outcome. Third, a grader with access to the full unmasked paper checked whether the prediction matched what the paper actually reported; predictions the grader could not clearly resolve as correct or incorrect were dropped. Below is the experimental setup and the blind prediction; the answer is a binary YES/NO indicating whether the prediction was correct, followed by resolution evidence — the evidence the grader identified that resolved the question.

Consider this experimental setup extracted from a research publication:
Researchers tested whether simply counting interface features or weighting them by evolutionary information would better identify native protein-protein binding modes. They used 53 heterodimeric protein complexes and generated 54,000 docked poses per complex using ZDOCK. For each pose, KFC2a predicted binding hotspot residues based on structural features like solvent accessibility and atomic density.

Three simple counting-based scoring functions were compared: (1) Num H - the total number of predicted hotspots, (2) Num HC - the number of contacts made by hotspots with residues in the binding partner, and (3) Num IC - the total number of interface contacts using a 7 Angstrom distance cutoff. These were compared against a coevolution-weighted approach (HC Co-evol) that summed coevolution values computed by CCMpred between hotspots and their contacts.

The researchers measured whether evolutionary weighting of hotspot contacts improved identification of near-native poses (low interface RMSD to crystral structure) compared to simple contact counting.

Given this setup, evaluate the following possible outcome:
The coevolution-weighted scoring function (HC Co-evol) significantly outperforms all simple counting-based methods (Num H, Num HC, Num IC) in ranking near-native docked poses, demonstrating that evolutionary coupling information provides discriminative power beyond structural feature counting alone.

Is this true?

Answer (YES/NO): YES